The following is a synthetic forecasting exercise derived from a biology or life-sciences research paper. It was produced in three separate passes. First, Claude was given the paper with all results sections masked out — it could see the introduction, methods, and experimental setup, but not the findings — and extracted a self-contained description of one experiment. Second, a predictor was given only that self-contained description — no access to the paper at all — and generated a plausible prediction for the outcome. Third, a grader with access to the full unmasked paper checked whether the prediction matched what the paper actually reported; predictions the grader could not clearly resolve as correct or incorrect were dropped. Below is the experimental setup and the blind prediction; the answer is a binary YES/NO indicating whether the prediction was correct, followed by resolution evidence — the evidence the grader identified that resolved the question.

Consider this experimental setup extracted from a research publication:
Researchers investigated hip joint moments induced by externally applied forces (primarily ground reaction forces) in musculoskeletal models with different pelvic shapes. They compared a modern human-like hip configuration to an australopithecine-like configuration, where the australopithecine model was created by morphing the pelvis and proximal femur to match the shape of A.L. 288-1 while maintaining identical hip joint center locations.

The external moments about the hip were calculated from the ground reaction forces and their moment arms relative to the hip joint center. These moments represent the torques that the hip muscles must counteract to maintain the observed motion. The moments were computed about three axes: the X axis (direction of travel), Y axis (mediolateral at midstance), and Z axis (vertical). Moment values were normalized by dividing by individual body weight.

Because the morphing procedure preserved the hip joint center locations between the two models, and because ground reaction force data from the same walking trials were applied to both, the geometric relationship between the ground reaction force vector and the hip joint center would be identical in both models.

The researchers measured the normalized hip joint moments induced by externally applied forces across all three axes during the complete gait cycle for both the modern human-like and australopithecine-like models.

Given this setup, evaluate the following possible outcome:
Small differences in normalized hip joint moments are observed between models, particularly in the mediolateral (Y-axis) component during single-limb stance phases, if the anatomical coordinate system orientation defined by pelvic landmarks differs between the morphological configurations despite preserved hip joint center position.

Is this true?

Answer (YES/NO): NO